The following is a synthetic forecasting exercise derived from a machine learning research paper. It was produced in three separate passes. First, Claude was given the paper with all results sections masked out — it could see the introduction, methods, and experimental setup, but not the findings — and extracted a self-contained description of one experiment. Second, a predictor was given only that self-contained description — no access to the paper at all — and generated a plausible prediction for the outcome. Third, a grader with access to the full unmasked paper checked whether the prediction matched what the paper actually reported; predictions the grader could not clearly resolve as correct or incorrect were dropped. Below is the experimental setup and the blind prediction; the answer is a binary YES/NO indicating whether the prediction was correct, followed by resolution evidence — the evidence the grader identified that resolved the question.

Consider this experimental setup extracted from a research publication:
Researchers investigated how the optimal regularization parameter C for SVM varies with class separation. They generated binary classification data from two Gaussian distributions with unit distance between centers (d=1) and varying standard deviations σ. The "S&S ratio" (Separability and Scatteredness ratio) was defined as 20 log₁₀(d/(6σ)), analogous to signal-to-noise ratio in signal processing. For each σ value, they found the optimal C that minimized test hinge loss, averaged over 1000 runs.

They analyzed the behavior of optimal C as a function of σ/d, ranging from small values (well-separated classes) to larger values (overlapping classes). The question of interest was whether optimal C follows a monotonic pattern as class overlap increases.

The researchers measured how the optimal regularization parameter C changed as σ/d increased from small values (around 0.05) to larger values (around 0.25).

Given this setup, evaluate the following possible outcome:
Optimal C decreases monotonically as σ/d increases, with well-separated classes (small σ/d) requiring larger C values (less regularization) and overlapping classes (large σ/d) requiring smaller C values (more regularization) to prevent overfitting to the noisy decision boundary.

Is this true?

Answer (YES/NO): NO